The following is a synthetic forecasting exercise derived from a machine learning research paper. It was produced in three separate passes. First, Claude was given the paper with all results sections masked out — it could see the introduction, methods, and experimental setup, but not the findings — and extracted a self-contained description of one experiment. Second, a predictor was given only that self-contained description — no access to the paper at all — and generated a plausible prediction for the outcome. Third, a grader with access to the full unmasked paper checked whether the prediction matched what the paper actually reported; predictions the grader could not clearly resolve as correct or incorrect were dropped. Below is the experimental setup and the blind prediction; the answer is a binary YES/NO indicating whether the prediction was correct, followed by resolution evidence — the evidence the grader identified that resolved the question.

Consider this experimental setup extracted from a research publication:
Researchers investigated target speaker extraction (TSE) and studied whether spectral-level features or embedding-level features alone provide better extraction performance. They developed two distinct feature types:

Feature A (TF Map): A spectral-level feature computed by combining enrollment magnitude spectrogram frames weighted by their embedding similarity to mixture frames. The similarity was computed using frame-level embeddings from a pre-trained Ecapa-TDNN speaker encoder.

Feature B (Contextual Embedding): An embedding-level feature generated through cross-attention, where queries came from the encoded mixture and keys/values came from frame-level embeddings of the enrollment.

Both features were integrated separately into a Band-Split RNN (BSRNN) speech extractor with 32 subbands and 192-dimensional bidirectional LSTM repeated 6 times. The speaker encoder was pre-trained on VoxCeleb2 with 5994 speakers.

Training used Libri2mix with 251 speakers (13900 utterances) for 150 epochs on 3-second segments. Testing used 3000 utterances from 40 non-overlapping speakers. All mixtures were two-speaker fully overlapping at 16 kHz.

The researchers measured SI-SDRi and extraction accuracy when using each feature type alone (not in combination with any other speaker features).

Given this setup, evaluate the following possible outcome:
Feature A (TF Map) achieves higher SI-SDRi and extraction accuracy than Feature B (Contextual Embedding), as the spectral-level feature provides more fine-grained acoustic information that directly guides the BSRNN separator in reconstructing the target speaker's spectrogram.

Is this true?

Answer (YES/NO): YES